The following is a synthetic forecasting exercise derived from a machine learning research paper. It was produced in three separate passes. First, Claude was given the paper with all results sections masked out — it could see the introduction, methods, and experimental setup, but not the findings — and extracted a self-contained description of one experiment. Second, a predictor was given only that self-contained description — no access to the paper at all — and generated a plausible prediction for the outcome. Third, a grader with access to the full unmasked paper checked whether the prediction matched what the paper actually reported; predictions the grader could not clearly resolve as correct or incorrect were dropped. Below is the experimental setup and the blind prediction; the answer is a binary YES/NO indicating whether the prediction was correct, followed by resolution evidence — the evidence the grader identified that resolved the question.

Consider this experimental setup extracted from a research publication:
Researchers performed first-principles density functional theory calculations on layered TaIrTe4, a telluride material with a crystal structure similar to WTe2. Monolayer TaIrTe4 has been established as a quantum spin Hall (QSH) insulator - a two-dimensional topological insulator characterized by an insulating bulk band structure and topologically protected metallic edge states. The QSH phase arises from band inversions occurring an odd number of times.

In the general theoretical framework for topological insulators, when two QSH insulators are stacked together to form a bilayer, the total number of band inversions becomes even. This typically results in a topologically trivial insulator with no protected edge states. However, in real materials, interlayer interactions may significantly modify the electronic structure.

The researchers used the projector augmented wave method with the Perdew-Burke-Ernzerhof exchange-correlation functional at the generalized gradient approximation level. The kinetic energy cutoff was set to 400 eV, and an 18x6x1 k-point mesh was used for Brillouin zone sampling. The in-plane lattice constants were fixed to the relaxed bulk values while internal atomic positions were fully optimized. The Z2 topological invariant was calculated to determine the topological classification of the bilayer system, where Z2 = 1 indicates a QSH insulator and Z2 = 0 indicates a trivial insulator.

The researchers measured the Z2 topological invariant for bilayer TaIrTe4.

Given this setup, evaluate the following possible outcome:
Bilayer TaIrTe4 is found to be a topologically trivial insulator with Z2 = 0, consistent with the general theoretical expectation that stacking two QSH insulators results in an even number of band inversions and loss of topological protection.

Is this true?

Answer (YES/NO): NO